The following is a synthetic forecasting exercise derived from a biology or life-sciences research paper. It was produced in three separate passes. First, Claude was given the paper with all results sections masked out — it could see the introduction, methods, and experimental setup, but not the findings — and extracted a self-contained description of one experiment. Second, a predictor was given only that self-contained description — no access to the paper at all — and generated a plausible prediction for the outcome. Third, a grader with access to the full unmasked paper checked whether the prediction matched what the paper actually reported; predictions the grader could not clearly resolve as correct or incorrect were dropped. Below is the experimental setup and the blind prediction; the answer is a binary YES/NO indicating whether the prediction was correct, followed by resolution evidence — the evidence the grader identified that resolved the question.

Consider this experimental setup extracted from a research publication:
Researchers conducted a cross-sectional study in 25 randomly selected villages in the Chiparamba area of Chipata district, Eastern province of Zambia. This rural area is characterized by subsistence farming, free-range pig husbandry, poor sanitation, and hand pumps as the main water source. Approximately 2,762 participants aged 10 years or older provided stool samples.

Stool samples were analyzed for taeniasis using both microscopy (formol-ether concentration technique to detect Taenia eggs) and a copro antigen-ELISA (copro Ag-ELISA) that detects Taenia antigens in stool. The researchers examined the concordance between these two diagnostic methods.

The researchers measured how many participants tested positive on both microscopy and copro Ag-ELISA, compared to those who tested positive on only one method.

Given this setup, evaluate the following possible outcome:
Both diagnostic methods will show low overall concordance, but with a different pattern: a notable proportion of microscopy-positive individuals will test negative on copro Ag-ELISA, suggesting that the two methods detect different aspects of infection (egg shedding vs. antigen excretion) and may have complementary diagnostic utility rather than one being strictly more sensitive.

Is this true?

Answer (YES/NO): NO